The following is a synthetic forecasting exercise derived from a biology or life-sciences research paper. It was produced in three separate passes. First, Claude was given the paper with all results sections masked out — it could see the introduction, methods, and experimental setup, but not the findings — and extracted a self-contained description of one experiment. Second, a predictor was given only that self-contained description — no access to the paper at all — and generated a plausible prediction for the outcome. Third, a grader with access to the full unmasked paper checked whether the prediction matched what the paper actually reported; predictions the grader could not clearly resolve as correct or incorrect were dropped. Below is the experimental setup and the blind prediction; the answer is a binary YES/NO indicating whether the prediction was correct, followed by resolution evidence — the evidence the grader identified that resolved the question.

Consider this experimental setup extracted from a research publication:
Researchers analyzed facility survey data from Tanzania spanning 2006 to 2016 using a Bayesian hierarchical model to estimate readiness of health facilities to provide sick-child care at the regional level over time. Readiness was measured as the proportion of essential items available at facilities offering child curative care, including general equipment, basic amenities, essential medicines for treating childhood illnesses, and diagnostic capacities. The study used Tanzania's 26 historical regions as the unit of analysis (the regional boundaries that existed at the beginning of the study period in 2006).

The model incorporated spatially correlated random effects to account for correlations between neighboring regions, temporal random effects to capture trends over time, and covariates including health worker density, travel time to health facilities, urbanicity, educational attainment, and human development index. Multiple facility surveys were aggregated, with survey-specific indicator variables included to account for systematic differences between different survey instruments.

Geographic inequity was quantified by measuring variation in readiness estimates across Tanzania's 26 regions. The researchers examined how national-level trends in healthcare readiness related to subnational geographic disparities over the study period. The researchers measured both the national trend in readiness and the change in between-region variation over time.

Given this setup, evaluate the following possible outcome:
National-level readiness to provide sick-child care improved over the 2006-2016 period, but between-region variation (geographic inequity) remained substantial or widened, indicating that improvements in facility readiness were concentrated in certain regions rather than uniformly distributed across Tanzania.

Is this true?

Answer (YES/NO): NO